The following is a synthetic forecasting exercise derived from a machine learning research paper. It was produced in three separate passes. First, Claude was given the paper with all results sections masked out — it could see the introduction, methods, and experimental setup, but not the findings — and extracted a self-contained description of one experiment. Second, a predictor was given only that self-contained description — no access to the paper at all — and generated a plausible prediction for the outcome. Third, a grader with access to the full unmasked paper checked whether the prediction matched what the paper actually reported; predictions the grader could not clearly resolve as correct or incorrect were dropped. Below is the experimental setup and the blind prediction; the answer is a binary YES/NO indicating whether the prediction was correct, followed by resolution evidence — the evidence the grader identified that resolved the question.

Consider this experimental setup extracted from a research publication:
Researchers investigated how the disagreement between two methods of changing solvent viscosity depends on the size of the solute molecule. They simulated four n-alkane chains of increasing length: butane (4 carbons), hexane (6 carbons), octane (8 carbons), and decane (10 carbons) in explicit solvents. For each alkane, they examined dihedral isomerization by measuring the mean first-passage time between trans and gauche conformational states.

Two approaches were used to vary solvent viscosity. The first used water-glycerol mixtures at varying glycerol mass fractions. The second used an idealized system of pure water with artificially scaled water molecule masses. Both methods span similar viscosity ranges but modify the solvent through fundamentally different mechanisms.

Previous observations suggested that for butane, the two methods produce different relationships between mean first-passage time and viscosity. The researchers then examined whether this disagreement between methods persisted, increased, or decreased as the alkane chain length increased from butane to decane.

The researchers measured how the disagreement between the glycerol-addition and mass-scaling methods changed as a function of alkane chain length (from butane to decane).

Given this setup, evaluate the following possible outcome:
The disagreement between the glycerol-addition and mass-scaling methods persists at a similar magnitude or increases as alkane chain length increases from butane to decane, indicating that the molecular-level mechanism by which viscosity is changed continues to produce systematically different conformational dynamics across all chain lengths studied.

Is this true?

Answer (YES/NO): NO